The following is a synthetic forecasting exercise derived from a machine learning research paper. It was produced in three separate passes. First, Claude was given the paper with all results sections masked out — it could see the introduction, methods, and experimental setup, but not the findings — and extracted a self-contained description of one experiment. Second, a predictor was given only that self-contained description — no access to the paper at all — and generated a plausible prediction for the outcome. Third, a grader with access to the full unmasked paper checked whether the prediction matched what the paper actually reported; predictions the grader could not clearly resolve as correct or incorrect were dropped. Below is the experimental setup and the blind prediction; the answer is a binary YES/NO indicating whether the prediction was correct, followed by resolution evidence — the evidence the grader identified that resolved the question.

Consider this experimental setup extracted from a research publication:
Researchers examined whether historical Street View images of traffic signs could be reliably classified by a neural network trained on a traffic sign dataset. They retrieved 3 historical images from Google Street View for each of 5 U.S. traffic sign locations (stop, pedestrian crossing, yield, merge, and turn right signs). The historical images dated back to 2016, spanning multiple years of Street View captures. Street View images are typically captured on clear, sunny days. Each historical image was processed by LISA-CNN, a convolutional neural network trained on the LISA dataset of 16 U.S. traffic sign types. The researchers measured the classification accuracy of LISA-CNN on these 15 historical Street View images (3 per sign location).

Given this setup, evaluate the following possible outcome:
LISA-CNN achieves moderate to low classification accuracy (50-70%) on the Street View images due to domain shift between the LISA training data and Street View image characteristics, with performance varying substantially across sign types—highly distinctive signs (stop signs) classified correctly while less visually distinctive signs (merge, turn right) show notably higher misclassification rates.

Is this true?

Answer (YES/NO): NO